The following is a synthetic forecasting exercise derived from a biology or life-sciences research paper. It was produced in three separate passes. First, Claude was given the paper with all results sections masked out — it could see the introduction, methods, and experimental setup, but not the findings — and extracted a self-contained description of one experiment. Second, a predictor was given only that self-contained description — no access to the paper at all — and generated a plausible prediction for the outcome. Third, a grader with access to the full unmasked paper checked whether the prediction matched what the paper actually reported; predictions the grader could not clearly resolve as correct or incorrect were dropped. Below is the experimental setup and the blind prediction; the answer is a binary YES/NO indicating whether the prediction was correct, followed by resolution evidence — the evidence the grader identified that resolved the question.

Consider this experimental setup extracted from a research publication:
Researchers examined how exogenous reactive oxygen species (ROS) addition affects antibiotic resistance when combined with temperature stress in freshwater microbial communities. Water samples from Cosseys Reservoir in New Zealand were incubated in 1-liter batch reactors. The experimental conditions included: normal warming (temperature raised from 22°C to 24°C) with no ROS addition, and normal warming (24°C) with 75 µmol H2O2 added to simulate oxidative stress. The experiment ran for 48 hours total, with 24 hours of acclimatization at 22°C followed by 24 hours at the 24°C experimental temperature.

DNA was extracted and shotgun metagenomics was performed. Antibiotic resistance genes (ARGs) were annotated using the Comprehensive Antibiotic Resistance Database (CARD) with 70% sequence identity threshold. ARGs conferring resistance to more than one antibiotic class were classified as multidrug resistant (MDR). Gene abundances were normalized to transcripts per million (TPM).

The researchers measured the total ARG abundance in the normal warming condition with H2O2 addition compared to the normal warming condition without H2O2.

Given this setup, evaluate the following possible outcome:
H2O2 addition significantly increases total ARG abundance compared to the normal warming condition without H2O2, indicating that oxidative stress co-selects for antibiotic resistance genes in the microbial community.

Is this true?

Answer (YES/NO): YES